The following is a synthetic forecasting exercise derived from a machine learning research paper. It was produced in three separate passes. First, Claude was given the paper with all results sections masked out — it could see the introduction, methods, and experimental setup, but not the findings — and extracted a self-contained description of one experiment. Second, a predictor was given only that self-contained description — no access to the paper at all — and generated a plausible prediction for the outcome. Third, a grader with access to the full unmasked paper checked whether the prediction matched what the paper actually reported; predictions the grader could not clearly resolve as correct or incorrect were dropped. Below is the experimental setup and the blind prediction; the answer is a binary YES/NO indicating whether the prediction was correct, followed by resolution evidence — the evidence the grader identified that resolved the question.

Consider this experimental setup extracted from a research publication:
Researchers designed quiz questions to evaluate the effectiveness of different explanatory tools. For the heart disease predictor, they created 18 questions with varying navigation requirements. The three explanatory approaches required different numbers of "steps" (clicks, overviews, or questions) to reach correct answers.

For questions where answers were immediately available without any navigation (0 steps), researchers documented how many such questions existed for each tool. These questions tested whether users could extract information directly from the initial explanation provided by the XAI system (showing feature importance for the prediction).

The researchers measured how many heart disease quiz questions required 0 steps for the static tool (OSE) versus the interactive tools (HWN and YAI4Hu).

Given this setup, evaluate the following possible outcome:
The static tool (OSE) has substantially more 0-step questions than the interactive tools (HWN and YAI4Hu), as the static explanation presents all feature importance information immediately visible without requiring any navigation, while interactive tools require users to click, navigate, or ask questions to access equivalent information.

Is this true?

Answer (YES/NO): NO